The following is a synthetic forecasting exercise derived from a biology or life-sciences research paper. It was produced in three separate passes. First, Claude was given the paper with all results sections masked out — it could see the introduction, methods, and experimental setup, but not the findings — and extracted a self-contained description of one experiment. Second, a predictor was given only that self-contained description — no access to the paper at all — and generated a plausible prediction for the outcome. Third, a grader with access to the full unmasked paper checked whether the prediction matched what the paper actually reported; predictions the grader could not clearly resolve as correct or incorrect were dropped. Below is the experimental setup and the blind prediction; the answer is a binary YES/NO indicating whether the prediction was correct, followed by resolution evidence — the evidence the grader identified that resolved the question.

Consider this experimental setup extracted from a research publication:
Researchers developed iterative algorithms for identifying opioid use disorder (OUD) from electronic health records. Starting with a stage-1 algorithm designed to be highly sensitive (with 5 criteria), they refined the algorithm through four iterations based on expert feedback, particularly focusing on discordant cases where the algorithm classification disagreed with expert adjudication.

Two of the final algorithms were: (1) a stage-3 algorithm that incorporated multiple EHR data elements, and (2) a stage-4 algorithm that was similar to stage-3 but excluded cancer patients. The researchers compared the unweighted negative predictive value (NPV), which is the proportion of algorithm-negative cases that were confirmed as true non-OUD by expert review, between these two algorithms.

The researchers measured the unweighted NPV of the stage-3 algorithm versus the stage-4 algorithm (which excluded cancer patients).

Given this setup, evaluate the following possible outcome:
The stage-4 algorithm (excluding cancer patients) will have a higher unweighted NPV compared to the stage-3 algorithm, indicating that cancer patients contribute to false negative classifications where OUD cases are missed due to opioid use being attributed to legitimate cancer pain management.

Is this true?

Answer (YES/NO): YES